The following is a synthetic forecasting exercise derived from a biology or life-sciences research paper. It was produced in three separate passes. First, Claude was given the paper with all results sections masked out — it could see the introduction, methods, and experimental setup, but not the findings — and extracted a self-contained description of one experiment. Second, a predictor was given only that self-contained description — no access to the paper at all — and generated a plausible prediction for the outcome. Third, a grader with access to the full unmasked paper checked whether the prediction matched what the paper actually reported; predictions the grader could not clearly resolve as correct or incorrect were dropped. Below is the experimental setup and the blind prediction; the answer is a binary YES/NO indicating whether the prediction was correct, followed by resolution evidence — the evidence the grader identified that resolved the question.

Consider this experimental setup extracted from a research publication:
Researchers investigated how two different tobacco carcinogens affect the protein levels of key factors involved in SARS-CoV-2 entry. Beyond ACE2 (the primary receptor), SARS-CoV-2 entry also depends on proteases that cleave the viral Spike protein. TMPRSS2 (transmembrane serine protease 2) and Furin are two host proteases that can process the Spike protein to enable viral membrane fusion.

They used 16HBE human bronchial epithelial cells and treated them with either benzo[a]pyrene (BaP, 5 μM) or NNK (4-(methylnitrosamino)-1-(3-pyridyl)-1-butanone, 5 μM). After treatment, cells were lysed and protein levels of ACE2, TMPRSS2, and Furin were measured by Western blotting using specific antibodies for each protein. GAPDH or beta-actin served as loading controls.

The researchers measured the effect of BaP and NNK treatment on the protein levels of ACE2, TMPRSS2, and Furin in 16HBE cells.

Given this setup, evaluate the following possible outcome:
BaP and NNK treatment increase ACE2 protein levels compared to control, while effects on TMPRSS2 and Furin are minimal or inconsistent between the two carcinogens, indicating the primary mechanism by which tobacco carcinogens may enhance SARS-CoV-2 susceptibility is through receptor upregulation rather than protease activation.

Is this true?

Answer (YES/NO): NO